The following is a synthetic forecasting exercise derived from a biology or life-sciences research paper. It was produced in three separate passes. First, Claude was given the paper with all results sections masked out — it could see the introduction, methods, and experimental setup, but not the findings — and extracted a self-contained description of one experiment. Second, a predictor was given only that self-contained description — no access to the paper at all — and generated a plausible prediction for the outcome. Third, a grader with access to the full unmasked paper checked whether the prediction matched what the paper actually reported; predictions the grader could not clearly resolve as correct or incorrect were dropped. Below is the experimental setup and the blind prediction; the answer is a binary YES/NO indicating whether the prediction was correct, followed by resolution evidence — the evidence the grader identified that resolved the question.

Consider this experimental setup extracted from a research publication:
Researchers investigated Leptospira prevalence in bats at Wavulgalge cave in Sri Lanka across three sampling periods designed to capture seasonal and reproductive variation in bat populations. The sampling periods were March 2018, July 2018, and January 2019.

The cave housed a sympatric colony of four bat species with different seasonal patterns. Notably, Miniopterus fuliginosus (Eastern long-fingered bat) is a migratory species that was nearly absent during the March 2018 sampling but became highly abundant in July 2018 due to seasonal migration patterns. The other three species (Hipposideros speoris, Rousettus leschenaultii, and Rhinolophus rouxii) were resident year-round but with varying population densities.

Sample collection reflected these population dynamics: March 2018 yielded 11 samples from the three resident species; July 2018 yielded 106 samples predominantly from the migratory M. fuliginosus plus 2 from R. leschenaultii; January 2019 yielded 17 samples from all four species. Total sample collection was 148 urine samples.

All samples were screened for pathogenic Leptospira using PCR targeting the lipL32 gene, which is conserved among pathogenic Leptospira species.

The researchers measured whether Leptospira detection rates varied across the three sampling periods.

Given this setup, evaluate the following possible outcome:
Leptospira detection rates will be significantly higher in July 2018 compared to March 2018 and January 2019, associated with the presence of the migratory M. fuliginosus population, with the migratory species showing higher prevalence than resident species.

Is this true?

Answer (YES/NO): NO